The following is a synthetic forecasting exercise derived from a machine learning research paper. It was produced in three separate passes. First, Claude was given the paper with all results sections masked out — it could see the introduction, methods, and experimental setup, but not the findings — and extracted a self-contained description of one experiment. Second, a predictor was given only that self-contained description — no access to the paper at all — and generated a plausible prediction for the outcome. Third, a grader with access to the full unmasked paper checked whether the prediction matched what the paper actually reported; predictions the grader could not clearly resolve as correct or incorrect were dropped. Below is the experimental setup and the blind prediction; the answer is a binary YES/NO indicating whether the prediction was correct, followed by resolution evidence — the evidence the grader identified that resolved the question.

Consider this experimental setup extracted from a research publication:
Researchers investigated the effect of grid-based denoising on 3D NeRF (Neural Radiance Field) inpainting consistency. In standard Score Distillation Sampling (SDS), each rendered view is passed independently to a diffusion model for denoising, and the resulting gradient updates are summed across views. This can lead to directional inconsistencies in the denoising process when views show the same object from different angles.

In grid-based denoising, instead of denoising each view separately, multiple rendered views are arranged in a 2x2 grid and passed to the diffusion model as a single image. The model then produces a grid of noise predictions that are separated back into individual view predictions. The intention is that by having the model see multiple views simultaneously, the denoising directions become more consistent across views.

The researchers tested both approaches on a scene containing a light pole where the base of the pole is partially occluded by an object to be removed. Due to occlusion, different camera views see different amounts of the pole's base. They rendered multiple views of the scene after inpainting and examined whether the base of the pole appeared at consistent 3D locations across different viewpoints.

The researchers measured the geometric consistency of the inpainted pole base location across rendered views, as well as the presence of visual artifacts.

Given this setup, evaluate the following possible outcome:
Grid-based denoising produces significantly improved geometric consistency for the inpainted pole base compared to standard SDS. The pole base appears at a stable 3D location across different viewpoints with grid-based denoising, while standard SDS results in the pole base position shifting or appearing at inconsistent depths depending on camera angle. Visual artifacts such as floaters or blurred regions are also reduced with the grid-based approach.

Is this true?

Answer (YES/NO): YES